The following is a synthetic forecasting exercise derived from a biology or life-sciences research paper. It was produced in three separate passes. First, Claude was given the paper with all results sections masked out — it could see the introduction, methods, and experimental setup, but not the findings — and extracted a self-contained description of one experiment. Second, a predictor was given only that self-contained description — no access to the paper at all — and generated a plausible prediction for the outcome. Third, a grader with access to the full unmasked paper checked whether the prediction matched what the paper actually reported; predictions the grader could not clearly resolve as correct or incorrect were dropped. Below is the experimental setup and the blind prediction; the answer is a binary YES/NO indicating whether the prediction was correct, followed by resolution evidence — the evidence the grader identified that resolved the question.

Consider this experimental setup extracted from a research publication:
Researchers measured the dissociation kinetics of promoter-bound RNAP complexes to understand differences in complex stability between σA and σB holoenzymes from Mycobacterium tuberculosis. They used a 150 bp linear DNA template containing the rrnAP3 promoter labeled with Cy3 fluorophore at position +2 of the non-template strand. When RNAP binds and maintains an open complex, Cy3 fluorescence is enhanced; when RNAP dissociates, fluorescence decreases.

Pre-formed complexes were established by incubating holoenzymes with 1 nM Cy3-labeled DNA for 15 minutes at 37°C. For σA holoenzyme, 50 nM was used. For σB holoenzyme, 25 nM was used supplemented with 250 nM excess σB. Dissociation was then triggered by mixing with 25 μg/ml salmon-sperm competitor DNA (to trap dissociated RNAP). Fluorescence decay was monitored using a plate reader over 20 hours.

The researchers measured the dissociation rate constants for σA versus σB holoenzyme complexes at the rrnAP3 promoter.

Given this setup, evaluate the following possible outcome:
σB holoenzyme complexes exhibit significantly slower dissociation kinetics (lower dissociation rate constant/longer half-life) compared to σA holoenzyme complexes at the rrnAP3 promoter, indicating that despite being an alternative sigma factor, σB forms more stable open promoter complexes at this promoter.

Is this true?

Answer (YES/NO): NO